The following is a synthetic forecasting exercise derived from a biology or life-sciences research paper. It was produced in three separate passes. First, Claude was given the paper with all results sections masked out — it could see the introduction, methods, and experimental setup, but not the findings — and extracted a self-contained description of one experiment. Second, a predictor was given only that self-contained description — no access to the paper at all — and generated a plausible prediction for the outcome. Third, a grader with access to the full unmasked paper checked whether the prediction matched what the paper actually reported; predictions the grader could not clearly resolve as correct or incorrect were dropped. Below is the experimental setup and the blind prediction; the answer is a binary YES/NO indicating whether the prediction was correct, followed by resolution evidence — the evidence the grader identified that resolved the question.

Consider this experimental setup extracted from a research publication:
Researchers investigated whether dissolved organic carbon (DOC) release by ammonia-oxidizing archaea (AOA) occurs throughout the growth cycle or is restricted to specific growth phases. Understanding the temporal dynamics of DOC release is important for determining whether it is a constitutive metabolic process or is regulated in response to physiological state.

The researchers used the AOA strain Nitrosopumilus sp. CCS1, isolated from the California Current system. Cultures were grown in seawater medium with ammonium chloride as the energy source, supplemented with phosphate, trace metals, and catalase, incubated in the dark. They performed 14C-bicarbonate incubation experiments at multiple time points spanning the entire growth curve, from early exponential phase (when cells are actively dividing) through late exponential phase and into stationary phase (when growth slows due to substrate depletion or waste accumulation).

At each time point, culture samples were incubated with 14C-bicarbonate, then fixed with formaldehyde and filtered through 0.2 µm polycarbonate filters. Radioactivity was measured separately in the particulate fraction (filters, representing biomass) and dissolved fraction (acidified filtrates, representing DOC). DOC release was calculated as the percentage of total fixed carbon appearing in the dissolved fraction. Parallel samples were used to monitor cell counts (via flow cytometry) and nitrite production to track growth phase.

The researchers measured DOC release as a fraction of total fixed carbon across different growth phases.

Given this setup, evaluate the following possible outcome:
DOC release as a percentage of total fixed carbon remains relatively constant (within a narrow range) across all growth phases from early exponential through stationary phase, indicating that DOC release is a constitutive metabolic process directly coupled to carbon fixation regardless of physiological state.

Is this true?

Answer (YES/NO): NO